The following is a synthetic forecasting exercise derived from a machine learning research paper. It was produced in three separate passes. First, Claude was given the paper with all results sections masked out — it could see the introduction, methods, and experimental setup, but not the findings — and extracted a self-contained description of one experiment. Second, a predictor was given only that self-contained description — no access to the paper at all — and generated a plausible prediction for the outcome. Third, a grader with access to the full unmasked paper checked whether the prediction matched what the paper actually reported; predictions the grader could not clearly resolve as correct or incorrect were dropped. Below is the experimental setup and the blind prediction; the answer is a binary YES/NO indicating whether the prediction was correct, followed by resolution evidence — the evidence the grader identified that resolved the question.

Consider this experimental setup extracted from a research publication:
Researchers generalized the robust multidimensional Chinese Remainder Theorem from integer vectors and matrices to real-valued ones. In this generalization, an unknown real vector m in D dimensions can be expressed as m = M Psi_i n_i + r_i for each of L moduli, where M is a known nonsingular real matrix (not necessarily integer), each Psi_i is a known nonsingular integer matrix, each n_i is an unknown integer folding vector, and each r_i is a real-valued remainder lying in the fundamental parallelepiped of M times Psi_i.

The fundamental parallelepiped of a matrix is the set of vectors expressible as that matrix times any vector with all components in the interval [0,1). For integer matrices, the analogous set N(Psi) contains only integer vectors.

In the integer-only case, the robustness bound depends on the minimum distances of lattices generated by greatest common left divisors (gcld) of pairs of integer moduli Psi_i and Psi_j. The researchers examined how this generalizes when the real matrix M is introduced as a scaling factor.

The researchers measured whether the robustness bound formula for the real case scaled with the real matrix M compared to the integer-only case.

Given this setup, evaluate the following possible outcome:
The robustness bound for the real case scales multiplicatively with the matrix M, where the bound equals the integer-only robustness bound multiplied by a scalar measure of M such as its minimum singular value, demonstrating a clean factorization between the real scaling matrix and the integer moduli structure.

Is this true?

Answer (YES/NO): NO